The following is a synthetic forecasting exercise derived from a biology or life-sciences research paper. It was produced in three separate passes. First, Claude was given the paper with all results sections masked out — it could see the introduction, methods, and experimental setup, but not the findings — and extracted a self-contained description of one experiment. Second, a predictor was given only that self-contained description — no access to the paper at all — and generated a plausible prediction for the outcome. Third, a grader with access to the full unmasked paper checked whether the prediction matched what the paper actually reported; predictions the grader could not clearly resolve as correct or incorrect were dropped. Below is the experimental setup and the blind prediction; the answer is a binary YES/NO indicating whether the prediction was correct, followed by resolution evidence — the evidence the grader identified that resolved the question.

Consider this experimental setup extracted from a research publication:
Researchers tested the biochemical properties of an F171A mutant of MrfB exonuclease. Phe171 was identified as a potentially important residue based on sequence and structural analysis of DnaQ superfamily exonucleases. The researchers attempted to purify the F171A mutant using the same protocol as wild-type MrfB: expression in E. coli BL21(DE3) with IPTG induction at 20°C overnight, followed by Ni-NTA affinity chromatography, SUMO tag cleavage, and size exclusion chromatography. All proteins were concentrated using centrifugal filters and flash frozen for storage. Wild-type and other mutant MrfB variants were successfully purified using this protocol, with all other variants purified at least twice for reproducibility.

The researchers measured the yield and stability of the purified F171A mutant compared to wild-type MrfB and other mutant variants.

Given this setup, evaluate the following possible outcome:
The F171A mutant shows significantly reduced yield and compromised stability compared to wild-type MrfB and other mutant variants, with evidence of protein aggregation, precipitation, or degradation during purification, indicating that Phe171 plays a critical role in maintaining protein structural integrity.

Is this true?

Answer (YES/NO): YES